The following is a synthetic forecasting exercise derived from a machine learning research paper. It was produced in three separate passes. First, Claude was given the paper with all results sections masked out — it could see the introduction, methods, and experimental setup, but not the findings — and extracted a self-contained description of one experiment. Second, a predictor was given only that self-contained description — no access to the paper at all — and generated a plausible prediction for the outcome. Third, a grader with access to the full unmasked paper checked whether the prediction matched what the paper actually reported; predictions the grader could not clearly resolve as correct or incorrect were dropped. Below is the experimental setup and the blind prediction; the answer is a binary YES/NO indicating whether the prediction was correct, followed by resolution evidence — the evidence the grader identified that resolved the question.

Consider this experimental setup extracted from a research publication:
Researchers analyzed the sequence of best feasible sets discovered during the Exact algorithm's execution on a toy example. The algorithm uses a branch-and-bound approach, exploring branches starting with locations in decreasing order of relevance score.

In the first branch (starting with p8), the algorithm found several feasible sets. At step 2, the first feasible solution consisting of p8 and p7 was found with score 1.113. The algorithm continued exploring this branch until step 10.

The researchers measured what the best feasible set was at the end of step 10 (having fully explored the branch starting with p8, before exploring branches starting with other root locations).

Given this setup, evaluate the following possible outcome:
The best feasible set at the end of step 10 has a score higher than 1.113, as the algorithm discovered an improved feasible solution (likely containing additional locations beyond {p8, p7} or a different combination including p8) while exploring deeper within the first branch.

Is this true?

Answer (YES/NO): YES